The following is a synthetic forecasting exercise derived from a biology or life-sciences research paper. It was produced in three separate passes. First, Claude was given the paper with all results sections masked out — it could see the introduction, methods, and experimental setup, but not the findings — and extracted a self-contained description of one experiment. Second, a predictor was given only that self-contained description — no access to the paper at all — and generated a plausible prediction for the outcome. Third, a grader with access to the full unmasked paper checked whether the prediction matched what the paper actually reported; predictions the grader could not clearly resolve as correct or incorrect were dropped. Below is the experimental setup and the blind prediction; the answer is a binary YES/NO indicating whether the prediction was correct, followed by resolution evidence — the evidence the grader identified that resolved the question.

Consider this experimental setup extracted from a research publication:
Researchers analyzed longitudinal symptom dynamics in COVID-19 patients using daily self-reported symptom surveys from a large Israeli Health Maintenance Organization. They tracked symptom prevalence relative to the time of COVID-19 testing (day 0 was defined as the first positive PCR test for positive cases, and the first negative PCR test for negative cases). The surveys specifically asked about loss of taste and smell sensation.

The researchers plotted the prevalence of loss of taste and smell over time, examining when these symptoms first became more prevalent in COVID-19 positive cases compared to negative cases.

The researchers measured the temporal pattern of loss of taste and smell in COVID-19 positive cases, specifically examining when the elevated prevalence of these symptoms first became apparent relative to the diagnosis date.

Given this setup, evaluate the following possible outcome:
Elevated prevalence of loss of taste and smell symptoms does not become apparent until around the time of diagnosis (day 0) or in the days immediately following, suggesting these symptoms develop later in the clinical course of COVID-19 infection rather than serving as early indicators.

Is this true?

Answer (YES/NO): NO